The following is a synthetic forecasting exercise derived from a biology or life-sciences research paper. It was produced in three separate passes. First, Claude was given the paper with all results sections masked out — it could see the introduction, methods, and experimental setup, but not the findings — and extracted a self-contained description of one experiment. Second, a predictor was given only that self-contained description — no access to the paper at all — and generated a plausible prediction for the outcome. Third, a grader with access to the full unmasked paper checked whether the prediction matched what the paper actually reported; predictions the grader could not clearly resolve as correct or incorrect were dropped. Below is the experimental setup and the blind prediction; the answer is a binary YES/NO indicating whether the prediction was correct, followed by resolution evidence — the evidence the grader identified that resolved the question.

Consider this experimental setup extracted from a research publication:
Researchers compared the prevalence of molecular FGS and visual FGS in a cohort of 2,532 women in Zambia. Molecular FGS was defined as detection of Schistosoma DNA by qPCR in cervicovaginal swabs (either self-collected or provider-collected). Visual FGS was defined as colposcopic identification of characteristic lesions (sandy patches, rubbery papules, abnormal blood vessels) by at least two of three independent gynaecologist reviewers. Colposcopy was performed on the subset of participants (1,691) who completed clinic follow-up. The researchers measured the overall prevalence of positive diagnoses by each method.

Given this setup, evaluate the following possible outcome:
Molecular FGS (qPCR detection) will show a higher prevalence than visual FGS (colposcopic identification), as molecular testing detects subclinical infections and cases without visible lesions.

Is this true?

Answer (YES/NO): NO